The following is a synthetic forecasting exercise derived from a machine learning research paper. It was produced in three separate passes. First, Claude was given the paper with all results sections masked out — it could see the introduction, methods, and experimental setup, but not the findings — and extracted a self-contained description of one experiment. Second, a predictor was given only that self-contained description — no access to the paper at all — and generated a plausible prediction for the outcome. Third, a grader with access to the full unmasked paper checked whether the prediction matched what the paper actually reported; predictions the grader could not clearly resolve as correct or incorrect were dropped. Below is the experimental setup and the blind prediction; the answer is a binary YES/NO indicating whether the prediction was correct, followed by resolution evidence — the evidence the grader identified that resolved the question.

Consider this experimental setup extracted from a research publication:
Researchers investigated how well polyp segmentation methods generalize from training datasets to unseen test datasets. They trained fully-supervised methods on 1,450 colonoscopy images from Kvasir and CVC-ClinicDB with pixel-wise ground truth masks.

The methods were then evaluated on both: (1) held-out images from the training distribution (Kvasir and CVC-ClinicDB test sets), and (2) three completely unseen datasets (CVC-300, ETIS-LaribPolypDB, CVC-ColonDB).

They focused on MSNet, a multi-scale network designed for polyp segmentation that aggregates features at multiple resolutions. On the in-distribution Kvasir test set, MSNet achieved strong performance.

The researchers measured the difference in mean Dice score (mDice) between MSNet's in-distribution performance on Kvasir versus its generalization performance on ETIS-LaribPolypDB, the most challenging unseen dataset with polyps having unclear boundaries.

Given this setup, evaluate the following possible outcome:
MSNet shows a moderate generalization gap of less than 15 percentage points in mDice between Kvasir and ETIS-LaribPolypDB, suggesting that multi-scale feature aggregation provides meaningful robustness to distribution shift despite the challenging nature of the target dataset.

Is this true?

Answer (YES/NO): NO